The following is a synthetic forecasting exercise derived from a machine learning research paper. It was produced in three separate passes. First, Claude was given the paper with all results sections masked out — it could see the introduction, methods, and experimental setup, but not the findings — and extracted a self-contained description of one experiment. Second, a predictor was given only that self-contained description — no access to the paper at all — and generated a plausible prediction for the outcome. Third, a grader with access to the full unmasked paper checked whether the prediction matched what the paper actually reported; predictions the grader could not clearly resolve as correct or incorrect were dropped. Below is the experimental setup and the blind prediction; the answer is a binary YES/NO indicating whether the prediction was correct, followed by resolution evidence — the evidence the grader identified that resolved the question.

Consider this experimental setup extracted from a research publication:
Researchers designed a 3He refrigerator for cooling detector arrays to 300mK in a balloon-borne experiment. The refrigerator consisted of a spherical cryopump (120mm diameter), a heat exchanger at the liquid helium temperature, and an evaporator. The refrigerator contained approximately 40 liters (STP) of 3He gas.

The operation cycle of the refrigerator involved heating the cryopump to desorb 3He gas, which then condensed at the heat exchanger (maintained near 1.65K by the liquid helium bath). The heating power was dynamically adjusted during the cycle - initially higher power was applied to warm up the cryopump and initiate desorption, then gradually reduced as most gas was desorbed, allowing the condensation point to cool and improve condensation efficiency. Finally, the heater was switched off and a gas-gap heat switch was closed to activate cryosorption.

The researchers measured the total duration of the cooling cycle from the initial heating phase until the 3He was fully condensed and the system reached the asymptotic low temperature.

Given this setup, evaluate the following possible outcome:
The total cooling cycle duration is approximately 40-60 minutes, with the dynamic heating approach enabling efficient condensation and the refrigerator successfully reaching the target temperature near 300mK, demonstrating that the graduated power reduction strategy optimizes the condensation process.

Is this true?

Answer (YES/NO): NO